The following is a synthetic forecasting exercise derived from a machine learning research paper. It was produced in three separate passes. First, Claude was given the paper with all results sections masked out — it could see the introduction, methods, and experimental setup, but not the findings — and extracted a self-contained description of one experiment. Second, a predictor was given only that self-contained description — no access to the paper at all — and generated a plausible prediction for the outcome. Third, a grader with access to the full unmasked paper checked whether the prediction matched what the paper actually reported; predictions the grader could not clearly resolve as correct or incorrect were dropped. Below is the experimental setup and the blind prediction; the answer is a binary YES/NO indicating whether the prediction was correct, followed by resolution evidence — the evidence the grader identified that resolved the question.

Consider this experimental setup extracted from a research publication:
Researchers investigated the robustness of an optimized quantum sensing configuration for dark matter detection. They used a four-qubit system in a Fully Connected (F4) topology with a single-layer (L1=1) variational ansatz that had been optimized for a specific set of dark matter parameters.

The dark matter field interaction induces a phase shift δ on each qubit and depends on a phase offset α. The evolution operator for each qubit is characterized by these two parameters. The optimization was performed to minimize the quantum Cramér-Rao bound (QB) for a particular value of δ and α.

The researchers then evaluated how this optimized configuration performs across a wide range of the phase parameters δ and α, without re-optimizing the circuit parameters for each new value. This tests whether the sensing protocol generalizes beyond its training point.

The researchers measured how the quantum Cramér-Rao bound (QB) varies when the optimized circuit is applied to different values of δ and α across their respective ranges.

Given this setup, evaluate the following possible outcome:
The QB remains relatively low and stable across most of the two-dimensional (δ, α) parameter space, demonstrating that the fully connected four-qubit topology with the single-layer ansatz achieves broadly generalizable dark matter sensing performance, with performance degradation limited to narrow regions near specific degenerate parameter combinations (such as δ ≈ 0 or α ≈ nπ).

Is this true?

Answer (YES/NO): NO